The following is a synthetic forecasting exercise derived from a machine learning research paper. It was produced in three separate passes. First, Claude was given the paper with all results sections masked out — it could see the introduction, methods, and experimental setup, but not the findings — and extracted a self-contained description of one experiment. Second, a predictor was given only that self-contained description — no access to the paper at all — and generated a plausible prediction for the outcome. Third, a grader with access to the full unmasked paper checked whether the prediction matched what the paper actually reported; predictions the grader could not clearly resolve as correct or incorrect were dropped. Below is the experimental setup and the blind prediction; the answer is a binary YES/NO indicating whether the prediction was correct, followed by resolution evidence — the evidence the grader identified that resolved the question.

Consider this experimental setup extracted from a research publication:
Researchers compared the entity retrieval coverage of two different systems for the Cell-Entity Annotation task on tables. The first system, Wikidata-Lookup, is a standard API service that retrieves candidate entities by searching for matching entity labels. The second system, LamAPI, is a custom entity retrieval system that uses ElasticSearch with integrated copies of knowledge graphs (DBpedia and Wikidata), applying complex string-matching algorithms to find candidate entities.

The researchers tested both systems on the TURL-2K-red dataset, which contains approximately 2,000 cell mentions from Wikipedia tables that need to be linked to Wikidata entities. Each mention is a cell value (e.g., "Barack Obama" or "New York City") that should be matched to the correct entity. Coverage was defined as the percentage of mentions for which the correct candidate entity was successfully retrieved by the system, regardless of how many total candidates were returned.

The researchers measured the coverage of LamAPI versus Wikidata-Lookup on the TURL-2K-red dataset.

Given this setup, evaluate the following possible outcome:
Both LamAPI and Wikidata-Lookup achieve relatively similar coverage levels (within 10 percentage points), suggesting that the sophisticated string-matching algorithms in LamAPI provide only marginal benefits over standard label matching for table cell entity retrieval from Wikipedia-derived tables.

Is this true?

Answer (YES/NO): NO